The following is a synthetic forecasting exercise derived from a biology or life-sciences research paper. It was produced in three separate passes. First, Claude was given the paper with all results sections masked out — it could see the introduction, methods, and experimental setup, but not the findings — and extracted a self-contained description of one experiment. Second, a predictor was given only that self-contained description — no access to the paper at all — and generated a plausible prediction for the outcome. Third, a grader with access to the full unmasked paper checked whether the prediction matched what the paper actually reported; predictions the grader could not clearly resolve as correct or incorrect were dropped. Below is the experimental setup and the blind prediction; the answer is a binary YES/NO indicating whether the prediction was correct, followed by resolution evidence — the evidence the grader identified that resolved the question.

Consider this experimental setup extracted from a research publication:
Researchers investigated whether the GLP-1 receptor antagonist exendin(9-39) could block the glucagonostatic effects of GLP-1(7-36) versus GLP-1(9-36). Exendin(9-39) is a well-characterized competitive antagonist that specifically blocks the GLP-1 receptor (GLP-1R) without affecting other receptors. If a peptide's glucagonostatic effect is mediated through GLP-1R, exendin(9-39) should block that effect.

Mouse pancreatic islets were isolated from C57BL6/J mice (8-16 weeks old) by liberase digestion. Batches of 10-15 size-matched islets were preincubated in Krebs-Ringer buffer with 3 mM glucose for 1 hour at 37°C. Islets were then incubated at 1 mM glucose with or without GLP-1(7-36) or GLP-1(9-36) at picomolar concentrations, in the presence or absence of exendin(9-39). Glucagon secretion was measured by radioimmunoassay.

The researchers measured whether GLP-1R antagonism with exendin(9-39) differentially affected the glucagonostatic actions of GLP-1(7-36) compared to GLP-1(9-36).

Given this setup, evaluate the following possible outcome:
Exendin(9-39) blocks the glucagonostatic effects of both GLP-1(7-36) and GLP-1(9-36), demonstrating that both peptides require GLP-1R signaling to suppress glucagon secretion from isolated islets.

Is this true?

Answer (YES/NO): NO